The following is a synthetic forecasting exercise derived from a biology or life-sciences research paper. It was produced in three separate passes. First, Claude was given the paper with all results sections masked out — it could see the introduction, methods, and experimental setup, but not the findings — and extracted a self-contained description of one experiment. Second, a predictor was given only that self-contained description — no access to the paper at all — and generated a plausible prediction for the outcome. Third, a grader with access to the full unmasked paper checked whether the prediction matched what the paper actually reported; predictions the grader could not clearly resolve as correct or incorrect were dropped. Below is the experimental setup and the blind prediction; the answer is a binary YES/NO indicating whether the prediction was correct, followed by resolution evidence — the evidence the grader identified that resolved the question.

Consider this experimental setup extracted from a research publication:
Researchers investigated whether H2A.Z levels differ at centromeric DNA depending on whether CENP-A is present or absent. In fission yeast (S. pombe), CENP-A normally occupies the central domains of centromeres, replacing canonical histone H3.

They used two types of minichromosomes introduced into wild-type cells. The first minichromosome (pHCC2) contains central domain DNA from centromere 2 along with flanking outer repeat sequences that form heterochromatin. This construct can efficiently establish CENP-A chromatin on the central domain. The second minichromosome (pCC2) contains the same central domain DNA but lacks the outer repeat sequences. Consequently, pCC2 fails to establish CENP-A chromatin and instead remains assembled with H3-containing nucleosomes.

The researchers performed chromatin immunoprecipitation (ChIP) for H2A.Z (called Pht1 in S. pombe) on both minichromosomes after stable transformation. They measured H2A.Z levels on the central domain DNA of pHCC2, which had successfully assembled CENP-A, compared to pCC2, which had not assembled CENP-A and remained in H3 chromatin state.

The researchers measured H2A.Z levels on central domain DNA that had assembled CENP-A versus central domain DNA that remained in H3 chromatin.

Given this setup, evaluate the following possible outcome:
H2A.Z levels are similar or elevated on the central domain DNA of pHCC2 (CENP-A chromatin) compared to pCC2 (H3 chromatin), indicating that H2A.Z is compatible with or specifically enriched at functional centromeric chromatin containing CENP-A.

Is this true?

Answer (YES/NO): NO